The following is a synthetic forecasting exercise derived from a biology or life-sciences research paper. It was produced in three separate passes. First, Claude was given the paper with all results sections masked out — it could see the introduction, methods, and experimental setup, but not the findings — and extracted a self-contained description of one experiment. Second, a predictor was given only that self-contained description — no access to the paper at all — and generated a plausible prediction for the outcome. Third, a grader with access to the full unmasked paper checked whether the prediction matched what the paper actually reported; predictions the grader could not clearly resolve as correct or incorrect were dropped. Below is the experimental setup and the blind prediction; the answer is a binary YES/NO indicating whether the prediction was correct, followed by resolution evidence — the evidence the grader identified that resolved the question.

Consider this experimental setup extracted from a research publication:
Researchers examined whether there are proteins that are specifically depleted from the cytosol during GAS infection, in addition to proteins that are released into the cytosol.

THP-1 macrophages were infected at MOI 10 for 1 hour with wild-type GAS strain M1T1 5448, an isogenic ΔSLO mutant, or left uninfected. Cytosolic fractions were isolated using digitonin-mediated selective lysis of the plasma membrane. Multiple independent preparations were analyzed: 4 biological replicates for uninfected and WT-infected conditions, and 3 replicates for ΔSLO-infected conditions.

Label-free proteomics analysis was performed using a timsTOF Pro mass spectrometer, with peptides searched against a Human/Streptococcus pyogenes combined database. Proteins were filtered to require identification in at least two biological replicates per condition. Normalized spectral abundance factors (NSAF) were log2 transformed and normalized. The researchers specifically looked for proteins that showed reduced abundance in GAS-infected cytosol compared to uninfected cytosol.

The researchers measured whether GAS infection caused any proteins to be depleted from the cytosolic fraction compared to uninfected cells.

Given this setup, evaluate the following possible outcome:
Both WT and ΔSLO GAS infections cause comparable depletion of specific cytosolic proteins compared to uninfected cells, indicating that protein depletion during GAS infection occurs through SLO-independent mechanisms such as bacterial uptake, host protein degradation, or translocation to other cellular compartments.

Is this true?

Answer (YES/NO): YES